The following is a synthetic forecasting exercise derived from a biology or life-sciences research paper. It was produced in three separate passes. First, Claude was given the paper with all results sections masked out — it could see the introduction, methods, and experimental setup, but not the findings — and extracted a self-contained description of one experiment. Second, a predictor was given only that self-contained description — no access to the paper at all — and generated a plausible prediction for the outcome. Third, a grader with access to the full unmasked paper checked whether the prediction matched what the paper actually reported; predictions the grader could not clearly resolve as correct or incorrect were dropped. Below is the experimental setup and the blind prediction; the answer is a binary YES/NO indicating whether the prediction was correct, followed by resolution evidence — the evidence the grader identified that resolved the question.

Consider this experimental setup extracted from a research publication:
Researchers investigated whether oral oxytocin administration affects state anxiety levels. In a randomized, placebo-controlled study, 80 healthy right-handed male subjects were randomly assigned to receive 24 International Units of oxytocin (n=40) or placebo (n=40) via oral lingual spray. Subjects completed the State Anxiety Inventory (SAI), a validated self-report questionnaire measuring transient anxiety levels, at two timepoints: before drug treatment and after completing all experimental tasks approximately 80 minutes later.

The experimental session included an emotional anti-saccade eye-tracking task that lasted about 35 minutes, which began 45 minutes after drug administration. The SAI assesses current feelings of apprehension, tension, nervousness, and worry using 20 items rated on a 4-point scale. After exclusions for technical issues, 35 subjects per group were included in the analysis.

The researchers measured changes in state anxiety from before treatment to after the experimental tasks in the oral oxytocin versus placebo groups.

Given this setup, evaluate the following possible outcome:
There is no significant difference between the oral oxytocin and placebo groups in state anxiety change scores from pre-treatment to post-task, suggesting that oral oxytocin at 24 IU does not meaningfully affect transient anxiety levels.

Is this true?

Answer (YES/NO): NO